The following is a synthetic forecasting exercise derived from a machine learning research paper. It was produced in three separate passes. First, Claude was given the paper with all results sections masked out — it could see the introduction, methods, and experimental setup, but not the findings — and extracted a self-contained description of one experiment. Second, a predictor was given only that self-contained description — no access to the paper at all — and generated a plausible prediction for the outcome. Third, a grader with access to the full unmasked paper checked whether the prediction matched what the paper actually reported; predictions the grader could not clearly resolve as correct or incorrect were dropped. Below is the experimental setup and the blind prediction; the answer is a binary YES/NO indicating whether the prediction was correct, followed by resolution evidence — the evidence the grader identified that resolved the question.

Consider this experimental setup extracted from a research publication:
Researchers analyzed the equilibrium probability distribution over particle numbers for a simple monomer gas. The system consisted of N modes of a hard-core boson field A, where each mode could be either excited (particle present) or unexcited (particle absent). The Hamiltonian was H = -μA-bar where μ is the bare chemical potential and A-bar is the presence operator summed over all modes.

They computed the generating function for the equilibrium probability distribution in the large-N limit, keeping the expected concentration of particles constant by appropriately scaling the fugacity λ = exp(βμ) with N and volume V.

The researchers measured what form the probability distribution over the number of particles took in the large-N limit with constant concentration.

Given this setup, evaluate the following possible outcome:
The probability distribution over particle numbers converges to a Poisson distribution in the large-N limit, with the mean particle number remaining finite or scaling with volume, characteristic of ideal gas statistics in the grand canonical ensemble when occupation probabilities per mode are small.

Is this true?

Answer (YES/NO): YES